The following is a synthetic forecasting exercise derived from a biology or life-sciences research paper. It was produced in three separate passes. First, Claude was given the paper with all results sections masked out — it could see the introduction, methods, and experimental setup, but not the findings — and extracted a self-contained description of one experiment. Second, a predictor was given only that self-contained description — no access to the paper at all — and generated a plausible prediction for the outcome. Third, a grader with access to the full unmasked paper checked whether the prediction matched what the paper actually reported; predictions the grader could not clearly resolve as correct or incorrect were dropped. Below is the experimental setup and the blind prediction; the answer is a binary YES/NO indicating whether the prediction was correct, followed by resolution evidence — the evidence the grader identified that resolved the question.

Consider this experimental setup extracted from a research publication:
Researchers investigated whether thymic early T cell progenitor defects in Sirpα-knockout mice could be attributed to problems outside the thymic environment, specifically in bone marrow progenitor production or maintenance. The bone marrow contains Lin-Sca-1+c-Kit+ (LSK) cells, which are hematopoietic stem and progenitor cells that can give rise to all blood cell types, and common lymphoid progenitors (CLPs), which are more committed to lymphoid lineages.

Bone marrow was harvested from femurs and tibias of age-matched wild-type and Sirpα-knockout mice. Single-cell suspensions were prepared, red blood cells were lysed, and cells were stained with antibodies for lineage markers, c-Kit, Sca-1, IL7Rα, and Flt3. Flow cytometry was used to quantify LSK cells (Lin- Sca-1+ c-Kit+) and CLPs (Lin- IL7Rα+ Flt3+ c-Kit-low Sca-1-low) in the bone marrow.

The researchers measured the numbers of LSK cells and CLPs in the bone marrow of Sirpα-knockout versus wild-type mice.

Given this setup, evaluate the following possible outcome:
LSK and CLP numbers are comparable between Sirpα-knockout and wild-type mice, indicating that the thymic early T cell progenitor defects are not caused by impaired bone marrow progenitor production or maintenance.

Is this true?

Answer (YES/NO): YES